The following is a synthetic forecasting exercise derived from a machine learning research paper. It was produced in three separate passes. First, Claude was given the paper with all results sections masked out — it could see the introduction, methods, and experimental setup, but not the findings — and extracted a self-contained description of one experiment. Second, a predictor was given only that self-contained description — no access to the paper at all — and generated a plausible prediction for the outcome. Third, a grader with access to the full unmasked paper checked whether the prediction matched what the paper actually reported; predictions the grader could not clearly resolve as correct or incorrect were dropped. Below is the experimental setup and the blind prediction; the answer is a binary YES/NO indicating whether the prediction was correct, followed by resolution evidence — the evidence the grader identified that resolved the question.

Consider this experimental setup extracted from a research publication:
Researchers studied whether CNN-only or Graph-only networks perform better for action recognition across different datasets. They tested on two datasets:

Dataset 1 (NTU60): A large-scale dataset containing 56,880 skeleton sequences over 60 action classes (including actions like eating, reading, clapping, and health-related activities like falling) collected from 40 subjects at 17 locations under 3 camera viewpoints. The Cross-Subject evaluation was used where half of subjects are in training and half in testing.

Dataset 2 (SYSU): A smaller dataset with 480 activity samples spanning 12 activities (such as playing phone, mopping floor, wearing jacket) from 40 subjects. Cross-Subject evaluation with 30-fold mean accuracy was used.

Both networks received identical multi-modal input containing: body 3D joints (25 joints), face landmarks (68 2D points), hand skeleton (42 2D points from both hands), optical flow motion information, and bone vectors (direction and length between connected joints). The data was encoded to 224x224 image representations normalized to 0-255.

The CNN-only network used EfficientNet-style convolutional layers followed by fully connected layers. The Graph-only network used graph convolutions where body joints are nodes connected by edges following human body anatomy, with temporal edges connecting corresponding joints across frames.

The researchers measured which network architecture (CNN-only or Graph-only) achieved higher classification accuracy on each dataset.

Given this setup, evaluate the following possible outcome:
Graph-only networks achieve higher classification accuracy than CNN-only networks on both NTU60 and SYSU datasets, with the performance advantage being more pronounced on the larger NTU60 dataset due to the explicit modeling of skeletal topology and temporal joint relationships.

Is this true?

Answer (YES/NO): NO